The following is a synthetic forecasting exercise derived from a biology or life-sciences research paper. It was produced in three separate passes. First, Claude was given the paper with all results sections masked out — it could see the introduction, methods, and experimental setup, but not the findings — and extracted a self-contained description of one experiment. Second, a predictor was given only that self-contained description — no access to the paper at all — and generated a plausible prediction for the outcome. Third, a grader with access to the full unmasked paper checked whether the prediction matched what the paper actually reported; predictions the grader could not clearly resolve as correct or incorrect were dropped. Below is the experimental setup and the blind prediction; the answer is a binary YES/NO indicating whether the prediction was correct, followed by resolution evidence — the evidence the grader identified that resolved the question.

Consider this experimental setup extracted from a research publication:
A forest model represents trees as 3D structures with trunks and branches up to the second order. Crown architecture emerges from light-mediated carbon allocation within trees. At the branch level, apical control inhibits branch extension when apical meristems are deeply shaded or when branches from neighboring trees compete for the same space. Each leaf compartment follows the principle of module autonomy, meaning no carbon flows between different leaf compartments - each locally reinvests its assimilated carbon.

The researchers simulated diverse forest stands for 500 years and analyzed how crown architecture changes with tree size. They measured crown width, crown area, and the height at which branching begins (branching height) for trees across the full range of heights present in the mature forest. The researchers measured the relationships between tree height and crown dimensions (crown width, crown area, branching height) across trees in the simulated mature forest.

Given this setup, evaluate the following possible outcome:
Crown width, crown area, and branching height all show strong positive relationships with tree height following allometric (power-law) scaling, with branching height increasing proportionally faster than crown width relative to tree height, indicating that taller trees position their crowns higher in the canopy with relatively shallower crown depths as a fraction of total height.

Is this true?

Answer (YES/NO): NO